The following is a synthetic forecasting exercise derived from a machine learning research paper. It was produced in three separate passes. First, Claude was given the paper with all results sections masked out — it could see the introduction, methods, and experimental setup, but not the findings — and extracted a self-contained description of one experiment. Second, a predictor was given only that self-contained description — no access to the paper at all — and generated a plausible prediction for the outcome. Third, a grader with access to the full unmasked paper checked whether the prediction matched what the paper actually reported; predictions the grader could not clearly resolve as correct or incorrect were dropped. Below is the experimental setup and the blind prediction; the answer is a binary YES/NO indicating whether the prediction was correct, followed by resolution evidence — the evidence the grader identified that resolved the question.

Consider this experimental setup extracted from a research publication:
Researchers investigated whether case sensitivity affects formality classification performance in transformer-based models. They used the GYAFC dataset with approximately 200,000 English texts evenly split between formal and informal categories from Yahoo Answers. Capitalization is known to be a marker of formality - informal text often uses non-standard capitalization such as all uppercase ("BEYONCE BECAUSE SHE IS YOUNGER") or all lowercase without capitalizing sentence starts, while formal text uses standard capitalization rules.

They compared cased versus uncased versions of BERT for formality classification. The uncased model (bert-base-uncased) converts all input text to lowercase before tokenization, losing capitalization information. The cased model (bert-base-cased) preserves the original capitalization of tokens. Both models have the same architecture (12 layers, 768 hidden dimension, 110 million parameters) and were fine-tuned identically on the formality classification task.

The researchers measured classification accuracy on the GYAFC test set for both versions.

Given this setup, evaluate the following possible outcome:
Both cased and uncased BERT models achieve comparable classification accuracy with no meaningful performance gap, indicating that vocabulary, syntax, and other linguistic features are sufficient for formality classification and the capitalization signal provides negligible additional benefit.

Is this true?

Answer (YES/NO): NO